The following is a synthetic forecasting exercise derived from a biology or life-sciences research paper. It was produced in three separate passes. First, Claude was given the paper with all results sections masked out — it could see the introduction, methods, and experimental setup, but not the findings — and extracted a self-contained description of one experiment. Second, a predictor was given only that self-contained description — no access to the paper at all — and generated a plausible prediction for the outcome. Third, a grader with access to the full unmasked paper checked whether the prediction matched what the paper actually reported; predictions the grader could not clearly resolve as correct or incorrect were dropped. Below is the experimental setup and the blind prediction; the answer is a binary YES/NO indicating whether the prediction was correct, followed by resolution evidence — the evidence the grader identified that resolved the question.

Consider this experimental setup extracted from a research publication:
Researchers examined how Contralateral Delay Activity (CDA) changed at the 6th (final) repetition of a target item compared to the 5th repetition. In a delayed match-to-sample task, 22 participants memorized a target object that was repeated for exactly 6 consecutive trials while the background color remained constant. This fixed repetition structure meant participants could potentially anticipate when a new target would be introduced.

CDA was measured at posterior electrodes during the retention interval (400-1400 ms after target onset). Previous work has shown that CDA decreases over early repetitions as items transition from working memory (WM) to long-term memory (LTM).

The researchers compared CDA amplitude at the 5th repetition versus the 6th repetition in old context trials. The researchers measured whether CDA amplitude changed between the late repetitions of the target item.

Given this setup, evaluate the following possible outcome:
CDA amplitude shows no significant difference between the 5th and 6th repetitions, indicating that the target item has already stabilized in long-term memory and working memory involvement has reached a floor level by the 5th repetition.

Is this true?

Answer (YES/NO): NO